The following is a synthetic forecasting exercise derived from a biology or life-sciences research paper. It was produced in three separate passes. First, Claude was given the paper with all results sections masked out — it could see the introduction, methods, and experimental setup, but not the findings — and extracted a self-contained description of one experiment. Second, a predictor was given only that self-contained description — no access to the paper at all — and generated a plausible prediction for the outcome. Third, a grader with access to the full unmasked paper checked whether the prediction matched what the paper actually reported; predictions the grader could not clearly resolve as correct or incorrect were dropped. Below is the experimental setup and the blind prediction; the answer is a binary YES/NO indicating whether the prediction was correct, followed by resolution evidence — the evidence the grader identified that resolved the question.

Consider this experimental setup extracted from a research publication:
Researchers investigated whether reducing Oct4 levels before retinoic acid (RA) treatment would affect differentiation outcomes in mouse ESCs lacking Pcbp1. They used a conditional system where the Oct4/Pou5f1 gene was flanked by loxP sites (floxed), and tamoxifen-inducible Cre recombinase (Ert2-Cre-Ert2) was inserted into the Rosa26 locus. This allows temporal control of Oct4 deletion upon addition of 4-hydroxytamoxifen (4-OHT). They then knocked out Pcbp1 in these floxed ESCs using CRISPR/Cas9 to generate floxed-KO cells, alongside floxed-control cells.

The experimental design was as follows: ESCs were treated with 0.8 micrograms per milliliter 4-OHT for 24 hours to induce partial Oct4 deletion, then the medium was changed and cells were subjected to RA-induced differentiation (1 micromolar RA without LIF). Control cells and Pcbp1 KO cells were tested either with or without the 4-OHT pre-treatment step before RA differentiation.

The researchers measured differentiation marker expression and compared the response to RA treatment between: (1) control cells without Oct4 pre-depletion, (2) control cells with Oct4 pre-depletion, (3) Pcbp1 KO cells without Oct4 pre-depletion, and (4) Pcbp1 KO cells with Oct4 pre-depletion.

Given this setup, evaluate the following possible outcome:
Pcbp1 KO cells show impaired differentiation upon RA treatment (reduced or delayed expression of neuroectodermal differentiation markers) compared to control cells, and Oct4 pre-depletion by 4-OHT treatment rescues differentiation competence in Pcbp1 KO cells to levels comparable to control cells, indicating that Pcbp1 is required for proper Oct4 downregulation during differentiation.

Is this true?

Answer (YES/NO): NO